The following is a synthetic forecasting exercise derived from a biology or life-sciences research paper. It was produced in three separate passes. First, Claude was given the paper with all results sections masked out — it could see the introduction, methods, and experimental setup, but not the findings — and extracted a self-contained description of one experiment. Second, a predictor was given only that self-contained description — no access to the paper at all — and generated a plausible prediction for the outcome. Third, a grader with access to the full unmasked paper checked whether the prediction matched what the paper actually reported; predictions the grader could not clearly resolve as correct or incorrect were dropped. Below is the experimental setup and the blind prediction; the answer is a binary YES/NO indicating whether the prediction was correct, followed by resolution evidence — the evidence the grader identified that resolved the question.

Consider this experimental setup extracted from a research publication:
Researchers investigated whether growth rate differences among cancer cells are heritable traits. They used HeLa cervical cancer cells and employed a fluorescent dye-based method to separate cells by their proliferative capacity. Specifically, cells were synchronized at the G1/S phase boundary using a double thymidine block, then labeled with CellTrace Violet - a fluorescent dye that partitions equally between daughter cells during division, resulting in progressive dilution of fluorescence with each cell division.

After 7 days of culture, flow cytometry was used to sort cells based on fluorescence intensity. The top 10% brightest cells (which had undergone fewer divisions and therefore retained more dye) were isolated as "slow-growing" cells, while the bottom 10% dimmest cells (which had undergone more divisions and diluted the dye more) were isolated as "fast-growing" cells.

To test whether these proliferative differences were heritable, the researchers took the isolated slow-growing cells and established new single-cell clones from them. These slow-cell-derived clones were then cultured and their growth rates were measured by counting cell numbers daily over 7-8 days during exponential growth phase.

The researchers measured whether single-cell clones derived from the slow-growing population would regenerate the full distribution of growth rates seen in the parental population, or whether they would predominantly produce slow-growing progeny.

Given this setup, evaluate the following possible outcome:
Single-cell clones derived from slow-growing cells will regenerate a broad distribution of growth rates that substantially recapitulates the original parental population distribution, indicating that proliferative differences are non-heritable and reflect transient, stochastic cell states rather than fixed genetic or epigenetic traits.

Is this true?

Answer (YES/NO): NO